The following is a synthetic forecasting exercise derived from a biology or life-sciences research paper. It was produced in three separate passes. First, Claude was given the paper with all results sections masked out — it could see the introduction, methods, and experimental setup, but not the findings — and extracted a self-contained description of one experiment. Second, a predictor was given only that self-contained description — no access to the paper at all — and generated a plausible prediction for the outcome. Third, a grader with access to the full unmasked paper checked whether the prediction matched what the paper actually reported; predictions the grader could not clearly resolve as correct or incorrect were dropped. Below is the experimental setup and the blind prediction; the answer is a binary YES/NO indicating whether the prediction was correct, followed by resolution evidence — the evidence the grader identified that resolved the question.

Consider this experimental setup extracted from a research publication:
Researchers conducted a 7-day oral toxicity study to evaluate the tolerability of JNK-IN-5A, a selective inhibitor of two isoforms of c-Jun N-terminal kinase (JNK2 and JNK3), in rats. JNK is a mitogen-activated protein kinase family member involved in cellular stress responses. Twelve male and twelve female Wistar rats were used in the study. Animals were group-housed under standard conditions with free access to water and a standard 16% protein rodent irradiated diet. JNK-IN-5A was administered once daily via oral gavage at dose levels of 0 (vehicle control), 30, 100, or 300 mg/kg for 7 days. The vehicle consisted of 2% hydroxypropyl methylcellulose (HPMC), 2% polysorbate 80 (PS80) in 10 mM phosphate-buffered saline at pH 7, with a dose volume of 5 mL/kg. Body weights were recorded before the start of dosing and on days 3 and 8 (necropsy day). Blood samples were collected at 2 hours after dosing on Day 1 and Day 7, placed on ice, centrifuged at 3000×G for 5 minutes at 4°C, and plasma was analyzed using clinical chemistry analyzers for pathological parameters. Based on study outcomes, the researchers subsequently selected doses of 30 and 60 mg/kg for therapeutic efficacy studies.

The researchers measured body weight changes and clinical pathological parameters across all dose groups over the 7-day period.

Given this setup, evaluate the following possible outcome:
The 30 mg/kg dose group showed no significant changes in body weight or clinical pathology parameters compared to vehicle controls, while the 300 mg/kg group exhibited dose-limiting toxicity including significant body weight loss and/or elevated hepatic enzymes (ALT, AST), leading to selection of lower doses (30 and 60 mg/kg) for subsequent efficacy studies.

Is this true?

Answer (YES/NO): NO